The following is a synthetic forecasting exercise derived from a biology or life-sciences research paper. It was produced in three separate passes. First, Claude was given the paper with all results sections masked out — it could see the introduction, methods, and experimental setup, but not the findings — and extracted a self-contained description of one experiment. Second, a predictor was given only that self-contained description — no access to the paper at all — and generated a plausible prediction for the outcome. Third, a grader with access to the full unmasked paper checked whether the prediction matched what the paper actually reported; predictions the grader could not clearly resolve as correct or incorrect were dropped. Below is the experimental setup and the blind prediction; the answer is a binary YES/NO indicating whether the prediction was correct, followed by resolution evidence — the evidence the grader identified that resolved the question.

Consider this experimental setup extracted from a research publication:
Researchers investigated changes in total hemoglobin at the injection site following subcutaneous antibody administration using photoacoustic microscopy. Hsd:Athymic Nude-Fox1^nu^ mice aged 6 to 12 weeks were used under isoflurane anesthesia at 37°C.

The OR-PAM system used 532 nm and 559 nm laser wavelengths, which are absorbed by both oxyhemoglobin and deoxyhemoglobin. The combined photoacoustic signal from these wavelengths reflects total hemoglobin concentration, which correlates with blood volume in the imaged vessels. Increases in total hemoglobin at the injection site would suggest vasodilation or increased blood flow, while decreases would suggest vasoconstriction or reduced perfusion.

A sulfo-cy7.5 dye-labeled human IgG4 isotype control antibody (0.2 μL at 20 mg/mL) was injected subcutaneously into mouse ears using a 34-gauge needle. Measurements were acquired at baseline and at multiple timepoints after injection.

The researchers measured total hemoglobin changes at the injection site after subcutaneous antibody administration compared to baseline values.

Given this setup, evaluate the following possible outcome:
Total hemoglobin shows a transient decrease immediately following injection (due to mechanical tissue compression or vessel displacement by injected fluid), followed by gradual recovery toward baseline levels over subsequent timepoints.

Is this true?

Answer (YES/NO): NO